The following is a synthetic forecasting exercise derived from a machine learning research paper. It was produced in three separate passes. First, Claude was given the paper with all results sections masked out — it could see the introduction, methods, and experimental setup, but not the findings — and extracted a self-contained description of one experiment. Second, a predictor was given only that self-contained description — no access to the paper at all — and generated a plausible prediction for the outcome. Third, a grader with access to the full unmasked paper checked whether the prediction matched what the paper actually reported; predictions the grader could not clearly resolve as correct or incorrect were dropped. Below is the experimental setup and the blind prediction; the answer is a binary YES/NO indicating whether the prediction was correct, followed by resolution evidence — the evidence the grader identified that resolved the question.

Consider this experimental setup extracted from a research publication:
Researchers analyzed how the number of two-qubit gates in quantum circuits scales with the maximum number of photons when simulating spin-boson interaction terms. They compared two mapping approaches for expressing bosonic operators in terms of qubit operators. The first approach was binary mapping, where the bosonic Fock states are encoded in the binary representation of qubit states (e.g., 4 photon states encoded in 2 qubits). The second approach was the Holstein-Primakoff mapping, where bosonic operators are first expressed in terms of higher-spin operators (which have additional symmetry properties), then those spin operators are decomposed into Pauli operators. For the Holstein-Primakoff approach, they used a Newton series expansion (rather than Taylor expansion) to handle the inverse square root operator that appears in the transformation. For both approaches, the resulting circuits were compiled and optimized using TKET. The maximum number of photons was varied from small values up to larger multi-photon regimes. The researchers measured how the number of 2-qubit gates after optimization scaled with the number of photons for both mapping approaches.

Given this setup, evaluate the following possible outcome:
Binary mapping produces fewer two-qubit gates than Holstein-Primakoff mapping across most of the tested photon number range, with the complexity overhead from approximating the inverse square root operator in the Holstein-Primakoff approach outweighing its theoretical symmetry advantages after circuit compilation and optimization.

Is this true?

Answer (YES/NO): NO